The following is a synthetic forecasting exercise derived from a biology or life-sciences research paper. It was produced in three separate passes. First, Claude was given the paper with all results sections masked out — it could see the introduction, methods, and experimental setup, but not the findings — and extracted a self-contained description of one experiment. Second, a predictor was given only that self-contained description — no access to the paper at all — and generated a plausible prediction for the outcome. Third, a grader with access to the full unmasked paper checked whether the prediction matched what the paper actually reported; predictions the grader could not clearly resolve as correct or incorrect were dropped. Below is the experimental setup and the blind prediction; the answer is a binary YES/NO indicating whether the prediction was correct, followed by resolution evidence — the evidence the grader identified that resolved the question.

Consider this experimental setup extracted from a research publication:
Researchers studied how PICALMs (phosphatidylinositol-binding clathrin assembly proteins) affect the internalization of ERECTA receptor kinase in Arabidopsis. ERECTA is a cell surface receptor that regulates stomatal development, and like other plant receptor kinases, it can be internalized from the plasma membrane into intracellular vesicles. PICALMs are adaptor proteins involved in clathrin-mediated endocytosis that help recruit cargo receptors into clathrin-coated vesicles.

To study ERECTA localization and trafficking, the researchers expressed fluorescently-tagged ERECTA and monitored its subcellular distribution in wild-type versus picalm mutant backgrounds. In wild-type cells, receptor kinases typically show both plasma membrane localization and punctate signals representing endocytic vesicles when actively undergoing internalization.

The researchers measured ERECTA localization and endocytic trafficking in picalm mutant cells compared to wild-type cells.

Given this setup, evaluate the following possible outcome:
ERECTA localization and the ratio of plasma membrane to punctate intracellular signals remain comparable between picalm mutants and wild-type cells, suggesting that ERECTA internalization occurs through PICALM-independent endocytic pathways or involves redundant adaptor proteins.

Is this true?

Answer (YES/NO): NO